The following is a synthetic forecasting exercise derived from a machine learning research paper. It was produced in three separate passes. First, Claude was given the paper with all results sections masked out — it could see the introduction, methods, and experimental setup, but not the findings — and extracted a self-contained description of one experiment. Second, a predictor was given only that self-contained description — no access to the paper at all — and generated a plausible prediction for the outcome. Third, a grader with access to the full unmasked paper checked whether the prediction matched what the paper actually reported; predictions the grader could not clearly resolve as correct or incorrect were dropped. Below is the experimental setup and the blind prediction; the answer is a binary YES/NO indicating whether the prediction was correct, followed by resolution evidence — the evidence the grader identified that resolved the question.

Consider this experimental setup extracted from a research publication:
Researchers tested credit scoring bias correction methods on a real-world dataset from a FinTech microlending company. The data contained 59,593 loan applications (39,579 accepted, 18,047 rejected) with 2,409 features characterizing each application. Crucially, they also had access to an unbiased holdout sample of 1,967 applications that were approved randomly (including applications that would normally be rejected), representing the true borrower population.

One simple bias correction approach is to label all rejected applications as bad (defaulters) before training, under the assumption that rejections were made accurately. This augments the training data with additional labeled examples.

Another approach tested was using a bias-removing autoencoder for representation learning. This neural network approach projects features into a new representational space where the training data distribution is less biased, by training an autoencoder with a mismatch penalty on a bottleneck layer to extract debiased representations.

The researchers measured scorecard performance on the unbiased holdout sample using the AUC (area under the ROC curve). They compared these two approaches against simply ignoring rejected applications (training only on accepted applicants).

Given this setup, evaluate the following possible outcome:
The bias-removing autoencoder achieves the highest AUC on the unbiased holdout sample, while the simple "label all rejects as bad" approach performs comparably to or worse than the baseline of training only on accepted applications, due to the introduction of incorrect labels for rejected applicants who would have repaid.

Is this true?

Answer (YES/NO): NO